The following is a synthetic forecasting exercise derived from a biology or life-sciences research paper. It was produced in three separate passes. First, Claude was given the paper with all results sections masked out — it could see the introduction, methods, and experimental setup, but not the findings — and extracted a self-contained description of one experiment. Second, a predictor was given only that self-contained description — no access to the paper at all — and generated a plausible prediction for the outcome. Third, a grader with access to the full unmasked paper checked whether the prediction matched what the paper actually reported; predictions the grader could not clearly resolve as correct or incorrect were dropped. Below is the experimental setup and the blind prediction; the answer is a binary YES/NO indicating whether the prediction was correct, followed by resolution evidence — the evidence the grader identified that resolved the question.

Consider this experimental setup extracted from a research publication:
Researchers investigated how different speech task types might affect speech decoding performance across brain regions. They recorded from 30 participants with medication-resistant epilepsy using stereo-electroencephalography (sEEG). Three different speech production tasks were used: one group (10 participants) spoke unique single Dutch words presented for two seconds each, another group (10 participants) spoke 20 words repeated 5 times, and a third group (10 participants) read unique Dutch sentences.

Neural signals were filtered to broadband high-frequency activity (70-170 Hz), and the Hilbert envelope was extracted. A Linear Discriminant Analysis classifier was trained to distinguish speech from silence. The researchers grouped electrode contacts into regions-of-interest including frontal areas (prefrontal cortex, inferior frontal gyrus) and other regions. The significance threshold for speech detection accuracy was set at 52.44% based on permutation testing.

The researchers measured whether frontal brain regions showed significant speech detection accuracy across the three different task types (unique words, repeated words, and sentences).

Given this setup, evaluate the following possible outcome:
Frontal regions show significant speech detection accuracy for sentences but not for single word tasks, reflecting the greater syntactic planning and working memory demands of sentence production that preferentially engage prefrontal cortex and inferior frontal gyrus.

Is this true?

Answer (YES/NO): YES